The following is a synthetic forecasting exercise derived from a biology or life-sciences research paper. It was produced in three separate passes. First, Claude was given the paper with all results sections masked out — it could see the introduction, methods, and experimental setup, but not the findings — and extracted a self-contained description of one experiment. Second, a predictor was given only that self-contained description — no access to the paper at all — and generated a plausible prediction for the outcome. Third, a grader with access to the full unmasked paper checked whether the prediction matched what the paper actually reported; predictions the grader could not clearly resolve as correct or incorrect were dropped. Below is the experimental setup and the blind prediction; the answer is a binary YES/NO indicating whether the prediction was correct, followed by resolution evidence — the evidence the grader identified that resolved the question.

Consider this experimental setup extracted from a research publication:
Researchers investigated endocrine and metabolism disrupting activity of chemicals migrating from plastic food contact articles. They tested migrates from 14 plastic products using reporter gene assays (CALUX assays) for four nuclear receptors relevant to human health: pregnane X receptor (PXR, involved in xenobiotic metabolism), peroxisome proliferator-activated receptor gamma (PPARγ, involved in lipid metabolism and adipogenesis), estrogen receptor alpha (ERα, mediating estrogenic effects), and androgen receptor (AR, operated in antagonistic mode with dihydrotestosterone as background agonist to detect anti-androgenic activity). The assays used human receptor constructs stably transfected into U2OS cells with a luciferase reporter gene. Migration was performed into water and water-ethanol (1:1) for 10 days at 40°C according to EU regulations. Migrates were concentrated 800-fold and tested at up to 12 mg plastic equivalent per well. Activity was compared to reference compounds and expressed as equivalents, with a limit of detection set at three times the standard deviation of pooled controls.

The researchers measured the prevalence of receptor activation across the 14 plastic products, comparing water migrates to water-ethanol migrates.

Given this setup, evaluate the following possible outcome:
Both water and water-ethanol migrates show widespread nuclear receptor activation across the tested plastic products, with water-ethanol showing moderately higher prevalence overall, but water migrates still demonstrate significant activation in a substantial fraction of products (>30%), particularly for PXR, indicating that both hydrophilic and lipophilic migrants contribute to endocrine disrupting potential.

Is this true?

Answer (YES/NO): NO